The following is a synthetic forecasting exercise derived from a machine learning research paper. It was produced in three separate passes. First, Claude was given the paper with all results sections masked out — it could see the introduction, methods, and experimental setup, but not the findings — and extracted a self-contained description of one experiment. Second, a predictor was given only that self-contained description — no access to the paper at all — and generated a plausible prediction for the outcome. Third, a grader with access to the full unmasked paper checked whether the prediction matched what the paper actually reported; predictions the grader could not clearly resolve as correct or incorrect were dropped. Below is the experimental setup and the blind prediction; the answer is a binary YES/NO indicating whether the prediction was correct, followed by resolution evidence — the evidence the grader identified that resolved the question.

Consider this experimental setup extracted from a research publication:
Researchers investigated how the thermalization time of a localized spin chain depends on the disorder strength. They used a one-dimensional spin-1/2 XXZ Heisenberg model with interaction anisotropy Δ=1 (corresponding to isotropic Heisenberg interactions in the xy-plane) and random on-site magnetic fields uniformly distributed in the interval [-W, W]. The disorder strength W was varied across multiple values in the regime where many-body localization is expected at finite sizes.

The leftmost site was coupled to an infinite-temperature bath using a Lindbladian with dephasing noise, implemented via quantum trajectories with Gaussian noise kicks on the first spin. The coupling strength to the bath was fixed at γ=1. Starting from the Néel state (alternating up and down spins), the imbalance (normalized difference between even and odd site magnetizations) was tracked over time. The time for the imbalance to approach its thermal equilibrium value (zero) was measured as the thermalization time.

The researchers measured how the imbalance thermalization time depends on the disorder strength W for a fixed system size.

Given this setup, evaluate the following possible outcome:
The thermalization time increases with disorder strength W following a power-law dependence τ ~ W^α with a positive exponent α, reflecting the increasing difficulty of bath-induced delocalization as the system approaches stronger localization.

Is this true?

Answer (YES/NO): NO